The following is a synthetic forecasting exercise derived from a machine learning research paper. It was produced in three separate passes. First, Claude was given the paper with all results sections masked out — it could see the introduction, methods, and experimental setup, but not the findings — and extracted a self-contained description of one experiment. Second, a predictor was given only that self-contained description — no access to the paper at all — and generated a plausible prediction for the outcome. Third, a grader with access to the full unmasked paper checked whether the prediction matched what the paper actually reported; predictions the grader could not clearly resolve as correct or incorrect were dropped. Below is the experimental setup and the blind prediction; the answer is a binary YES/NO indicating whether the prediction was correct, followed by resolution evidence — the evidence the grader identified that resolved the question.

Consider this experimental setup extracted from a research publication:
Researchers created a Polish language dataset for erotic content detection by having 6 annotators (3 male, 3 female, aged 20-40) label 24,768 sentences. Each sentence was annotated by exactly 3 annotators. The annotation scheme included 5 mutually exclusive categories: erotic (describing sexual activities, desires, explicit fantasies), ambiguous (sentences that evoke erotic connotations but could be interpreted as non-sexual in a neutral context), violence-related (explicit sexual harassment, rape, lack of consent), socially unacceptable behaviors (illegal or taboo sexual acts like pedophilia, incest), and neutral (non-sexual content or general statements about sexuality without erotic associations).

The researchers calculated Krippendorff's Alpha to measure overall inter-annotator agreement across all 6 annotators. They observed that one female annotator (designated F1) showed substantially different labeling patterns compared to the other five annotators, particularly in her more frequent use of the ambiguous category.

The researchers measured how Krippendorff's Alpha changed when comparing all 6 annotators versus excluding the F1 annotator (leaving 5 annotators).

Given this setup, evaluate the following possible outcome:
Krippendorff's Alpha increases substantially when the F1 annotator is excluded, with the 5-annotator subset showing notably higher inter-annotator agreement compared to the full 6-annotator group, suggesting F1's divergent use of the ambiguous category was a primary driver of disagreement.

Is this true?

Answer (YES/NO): YES